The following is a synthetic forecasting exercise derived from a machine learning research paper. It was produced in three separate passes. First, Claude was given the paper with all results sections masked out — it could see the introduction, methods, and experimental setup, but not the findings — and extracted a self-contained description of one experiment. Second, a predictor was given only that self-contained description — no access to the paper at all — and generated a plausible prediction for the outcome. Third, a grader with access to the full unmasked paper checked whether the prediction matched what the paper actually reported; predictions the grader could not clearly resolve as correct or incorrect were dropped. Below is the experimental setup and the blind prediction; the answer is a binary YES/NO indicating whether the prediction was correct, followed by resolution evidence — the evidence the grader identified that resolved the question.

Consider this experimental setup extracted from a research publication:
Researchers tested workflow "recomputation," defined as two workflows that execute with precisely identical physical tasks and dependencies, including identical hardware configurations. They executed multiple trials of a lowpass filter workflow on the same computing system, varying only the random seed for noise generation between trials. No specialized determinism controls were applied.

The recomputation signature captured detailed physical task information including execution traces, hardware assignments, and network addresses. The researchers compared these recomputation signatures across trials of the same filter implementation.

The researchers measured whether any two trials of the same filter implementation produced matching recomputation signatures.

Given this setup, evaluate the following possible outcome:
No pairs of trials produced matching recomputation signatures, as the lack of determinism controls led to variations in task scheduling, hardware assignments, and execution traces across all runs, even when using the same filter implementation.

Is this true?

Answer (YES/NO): YES